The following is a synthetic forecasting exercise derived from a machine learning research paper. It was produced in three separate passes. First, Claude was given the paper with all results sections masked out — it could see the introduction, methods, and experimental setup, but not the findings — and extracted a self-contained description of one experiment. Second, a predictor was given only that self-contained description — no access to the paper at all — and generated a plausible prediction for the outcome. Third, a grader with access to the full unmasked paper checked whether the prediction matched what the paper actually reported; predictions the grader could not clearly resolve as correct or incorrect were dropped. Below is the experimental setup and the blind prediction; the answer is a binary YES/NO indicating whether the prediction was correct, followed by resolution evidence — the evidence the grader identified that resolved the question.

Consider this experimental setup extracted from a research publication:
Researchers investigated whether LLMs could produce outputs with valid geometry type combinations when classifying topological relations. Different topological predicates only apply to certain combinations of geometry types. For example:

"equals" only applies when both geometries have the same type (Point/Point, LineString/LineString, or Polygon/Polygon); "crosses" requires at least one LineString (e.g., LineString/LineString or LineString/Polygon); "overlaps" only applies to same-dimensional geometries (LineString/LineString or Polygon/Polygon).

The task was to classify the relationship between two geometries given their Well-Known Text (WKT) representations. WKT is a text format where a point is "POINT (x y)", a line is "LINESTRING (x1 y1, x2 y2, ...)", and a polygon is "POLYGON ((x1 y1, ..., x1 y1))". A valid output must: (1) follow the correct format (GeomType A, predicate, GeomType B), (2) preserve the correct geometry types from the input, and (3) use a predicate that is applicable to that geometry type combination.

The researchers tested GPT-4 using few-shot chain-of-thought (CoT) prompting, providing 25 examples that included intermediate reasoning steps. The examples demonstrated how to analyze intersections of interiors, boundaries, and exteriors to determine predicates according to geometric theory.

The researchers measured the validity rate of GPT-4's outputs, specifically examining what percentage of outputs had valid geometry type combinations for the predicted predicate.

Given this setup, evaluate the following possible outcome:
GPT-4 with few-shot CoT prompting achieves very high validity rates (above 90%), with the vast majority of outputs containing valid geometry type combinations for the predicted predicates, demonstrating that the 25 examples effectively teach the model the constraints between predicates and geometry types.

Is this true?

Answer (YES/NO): YES